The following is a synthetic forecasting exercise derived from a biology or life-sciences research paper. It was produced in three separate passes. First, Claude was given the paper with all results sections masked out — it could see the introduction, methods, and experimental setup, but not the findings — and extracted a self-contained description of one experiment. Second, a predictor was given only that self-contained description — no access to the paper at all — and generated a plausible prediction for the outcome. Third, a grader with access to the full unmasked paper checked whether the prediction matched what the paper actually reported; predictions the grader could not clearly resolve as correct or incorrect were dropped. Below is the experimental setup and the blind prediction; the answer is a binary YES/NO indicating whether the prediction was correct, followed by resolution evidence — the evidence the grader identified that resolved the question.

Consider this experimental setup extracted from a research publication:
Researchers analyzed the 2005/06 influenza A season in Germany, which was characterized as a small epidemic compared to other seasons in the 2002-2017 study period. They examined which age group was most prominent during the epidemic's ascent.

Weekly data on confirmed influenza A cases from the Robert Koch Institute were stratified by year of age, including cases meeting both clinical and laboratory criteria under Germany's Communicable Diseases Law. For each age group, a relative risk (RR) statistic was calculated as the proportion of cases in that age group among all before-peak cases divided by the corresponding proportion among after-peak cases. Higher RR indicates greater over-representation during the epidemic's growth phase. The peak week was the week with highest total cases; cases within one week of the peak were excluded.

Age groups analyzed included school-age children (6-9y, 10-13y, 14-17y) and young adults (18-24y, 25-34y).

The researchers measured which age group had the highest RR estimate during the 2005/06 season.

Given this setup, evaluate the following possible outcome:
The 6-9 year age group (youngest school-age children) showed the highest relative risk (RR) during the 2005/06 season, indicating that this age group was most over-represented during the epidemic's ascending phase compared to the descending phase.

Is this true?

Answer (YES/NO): NO